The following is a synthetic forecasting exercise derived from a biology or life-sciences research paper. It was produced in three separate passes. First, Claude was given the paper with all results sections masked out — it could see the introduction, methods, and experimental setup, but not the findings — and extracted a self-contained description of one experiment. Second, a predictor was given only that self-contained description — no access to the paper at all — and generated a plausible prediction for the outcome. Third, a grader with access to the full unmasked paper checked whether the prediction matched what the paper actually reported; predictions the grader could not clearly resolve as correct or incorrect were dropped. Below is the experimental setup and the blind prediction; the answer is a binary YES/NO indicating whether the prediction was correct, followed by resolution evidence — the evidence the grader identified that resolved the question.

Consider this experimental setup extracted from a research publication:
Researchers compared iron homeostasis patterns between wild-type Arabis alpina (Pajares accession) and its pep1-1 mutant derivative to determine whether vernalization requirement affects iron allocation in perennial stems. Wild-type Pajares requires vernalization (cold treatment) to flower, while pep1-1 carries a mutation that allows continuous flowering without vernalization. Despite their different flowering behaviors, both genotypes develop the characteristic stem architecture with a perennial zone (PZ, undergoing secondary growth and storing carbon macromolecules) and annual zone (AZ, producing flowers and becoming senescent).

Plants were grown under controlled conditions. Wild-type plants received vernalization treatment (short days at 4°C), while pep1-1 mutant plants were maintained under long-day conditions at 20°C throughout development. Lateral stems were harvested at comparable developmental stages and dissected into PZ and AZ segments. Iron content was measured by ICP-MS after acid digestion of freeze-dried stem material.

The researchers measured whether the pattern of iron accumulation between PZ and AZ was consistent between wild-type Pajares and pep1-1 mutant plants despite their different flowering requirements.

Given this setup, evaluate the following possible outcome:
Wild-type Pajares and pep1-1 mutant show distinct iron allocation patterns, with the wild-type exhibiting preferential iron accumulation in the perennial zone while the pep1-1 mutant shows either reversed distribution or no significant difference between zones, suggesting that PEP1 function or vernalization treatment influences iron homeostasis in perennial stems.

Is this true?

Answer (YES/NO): NO